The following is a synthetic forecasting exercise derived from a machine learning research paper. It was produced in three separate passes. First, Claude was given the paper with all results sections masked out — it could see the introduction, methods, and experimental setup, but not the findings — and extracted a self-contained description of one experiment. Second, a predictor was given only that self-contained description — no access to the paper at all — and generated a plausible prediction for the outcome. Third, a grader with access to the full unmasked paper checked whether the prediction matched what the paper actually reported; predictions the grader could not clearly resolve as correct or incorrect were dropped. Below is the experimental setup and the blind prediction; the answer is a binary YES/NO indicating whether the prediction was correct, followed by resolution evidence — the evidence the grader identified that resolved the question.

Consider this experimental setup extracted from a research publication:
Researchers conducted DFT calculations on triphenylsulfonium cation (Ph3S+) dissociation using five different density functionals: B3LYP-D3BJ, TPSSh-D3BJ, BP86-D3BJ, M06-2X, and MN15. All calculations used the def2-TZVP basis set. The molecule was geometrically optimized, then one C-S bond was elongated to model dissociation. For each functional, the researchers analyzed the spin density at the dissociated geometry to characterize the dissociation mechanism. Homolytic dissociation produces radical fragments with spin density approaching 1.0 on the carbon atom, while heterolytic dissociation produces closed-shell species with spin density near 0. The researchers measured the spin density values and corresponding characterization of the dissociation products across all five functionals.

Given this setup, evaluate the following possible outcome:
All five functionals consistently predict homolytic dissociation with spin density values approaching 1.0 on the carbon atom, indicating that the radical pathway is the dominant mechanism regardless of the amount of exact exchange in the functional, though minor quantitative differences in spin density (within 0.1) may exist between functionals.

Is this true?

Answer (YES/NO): NO